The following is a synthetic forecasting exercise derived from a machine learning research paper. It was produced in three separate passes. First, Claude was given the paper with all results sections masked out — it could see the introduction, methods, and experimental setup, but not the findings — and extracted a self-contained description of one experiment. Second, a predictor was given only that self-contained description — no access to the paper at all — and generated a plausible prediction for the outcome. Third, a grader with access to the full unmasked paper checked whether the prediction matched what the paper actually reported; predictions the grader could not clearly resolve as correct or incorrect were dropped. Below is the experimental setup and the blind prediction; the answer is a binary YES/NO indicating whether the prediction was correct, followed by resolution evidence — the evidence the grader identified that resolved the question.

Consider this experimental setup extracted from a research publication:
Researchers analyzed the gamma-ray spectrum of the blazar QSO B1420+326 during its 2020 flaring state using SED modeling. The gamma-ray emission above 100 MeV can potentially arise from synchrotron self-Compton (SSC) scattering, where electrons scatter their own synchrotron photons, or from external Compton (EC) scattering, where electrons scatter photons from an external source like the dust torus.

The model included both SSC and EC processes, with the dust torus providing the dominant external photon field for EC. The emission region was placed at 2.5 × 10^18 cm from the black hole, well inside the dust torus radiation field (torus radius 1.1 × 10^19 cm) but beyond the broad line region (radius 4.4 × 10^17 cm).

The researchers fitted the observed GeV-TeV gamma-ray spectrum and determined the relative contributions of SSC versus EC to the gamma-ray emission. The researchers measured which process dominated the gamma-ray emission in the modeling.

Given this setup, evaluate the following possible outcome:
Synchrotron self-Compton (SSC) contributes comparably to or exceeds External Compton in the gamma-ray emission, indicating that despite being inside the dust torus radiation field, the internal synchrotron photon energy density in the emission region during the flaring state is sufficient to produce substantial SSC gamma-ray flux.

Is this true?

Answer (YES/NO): NO